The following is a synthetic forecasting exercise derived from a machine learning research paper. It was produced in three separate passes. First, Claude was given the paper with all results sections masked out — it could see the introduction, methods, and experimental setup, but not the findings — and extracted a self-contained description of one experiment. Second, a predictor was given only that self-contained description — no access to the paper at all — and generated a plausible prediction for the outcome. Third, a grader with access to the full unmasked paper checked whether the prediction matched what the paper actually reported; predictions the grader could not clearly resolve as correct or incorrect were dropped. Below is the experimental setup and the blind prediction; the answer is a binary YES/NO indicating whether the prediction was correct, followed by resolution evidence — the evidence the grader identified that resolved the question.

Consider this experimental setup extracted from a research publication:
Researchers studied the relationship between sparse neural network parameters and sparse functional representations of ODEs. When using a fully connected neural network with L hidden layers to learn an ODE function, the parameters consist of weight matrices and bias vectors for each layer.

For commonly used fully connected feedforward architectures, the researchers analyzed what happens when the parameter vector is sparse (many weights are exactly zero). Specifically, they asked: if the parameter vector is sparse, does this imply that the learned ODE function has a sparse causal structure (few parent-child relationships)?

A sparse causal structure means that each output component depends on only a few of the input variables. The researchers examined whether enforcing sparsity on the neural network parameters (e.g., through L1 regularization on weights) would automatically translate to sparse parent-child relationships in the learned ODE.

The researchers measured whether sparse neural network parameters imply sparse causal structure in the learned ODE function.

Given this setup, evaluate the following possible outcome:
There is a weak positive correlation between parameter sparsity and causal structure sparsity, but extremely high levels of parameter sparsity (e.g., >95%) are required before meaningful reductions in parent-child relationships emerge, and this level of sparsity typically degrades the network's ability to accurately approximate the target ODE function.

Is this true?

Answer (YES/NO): NO